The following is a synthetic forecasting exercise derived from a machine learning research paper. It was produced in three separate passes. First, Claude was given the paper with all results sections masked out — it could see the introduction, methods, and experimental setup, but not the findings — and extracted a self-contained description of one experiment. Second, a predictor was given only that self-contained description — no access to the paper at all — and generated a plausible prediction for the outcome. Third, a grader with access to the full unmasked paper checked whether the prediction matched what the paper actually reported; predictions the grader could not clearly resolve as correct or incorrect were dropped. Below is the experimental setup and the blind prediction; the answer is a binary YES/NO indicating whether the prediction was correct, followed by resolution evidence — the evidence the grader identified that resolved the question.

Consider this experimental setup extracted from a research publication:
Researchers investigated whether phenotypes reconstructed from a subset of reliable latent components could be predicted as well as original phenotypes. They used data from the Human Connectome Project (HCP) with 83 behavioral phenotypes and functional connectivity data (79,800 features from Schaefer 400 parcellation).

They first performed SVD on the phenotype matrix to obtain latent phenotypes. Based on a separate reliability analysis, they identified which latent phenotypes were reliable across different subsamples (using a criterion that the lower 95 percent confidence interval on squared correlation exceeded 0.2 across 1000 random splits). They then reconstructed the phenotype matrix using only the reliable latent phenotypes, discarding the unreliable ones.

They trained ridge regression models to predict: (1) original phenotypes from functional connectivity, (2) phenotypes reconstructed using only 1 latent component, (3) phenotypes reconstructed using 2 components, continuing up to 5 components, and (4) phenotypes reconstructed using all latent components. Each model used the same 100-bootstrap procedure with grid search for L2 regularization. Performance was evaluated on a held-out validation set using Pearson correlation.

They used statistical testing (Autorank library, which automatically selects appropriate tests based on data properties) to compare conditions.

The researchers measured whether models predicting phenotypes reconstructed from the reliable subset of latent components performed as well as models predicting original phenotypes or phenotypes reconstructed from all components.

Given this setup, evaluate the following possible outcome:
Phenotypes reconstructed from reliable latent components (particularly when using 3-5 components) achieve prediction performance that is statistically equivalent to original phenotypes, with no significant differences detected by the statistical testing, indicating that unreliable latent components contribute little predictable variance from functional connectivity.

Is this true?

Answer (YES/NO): YES